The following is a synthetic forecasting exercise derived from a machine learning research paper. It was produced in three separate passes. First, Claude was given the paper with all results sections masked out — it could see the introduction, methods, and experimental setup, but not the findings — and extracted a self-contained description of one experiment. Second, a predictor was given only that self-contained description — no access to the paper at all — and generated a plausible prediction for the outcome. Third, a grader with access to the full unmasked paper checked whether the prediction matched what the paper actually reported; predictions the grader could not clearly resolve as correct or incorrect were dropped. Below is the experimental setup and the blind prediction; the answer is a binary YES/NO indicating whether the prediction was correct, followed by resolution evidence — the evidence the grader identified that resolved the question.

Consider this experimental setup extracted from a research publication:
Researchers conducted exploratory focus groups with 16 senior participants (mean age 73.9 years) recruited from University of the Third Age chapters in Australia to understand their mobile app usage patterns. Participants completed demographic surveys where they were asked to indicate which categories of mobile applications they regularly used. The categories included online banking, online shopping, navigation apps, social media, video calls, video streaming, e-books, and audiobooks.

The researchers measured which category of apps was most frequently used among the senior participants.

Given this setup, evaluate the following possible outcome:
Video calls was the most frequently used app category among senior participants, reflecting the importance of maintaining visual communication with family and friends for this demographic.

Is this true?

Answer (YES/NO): NO